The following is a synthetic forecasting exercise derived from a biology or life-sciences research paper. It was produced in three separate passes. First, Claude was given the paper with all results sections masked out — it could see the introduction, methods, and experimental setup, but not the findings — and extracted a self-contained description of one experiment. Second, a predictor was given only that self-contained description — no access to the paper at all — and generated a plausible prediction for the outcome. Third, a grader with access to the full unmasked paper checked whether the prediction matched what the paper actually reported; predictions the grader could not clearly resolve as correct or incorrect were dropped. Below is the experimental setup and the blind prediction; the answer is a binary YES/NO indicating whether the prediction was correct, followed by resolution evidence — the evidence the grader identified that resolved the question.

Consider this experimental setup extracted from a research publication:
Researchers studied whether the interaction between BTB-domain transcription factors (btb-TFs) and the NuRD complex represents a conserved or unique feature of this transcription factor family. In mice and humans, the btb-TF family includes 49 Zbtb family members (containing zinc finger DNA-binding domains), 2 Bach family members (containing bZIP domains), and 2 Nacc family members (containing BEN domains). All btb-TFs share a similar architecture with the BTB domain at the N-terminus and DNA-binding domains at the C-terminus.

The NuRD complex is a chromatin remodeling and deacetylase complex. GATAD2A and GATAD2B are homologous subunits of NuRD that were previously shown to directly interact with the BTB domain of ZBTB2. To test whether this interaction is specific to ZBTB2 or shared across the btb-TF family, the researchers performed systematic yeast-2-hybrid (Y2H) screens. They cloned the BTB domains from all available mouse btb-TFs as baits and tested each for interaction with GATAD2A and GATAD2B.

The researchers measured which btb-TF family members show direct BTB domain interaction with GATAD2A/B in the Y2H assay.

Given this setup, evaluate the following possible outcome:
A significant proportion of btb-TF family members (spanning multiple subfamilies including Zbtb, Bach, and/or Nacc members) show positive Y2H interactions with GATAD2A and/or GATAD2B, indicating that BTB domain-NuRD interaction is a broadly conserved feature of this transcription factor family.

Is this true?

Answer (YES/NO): YES